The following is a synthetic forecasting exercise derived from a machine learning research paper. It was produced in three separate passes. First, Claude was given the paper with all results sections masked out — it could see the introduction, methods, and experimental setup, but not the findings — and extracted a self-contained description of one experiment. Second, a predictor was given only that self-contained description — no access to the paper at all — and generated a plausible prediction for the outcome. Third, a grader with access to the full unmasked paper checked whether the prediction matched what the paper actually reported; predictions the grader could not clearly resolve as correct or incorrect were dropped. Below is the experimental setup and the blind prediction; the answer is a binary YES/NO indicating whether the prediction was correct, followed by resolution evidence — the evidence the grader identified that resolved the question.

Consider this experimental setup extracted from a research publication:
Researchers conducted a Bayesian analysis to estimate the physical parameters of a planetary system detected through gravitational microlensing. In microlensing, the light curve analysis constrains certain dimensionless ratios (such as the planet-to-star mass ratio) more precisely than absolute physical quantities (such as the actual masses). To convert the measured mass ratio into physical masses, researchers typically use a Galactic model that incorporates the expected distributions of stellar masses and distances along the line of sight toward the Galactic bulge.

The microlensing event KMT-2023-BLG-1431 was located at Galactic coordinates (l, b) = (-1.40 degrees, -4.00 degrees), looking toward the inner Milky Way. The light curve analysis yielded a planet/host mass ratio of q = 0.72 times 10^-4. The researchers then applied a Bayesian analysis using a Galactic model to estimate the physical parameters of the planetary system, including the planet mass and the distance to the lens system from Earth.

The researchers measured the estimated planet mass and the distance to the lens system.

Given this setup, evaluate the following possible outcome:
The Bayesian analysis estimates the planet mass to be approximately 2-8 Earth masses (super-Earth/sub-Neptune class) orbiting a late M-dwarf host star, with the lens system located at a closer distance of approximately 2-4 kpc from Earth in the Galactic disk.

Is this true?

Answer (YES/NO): NO